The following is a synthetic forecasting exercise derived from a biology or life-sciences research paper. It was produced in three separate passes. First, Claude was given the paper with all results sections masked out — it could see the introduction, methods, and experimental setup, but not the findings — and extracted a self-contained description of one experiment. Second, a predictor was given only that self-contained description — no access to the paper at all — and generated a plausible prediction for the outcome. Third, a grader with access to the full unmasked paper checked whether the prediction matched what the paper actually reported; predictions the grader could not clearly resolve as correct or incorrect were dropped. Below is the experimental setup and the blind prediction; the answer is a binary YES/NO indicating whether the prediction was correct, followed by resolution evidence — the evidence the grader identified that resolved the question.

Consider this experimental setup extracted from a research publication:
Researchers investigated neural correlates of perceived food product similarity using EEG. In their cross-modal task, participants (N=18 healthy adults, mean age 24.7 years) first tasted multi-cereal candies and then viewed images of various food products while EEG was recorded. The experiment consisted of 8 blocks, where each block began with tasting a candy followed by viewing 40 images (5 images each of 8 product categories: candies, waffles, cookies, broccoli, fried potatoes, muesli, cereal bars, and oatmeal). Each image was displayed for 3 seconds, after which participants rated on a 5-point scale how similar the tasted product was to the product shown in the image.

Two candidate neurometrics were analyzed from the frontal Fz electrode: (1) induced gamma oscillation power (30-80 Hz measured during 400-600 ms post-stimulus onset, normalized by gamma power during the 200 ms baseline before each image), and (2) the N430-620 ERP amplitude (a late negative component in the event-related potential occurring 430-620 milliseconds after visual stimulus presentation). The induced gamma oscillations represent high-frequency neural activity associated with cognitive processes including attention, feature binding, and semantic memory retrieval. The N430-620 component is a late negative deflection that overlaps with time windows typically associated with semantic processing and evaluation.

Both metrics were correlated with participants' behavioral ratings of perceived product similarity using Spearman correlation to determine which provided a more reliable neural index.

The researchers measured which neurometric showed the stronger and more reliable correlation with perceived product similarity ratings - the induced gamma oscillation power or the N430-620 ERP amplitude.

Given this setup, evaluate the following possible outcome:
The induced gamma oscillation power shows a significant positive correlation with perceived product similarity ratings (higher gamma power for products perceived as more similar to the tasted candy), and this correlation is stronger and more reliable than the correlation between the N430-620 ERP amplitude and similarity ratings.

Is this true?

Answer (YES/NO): YES